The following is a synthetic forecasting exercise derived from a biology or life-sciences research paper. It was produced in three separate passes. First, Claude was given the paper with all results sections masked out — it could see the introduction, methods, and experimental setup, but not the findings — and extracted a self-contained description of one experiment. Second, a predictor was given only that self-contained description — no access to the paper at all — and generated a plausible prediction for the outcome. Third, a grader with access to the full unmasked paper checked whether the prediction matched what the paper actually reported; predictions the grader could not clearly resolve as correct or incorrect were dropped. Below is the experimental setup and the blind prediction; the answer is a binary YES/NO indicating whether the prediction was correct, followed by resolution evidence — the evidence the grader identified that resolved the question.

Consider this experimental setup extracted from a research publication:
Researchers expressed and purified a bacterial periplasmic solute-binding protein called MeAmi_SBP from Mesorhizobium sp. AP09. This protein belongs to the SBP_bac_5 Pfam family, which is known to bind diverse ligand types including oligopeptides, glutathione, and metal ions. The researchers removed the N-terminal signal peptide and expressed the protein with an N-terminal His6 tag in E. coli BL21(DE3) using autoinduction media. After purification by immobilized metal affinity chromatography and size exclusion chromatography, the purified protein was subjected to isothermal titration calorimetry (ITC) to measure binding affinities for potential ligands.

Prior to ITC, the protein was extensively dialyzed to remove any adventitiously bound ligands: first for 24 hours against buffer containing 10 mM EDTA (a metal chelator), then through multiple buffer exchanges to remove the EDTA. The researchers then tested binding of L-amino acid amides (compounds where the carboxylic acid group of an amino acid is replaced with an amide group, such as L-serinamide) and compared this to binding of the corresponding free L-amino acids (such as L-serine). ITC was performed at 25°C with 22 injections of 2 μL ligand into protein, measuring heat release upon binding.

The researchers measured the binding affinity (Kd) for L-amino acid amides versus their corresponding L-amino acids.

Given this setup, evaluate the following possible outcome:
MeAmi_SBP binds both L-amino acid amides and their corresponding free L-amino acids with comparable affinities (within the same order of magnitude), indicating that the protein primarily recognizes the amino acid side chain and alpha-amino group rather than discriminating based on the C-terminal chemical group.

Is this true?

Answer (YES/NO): NO